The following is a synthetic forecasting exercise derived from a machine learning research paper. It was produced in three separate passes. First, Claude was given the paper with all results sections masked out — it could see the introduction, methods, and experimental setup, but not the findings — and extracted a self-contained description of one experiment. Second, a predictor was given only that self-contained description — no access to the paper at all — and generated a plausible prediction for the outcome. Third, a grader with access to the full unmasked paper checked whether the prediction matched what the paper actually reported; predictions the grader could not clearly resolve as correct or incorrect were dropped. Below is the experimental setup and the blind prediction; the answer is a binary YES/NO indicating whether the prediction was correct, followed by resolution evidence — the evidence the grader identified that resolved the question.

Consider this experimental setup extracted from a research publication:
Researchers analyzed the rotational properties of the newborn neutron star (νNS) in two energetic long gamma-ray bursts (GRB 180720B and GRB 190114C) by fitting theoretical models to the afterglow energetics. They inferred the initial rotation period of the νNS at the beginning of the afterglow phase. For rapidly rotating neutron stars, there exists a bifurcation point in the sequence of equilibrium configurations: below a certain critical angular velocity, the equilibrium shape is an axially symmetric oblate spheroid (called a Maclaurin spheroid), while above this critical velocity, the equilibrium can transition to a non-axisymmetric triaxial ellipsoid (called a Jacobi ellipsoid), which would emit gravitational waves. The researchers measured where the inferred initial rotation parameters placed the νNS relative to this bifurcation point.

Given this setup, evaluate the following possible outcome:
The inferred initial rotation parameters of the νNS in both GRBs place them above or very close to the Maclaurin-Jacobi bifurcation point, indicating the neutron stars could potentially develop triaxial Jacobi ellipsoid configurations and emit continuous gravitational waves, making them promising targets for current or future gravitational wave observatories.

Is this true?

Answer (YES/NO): YES